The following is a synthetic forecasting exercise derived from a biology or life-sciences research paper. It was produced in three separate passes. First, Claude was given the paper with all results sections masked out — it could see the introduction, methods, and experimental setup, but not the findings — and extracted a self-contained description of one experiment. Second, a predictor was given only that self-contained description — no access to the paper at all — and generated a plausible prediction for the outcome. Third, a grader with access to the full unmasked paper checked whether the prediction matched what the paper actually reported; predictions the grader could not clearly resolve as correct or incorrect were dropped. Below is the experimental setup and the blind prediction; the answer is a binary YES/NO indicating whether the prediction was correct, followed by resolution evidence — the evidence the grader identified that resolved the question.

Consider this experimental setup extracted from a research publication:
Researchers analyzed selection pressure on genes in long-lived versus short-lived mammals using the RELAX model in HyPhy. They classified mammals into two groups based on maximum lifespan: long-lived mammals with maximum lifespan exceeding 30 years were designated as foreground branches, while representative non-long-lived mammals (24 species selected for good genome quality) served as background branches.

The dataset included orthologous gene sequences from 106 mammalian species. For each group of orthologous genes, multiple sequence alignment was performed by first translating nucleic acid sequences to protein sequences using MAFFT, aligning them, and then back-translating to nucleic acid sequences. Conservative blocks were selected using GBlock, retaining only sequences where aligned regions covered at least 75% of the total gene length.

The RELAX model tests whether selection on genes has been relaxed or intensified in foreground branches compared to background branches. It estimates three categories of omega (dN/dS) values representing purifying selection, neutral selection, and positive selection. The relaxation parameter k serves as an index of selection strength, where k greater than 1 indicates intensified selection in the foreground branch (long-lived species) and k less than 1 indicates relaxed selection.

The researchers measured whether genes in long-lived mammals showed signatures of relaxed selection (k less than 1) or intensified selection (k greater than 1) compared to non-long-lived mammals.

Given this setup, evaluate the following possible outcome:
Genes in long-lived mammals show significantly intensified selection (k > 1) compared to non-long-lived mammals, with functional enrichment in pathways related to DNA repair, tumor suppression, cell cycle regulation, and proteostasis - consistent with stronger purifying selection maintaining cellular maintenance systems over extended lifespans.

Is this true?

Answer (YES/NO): NO